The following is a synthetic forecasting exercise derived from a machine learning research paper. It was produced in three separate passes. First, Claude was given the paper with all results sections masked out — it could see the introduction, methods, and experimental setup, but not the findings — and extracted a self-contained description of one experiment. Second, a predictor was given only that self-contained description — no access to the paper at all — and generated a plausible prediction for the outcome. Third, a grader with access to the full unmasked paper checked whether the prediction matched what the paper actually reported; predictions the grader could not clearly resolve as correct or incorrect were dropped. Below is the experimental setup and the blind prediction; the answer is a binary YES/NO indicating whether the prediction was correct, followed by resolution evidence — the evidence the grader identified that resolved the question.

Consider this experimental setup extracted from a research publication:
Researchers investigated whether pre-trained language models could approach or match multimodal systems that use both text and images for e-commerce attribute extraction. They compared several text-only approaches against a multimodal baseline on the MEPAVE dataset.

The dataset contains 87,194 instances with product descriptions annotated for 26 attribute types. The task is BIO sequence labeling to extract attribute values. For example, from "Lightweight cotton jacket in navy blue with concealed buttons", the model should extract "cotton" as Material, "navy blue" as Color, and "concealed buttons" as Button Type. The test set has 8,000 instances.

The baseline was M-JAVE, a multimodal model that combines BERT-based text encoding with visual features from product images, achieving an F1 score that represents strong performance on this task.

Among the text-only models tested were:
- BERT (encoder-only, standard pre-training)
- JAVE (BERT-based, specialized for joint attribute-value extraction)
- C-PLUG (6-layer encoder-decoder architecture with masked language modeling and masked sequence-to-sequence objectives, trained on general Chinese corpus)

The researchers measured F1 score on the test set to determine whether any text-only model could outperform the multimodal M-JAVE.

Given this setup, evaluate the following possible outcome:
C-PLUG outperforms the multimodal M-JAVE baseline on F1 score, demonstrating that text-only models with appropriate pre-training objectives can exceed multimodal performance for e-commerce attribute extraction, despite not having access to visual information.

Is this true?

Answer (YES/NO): YES